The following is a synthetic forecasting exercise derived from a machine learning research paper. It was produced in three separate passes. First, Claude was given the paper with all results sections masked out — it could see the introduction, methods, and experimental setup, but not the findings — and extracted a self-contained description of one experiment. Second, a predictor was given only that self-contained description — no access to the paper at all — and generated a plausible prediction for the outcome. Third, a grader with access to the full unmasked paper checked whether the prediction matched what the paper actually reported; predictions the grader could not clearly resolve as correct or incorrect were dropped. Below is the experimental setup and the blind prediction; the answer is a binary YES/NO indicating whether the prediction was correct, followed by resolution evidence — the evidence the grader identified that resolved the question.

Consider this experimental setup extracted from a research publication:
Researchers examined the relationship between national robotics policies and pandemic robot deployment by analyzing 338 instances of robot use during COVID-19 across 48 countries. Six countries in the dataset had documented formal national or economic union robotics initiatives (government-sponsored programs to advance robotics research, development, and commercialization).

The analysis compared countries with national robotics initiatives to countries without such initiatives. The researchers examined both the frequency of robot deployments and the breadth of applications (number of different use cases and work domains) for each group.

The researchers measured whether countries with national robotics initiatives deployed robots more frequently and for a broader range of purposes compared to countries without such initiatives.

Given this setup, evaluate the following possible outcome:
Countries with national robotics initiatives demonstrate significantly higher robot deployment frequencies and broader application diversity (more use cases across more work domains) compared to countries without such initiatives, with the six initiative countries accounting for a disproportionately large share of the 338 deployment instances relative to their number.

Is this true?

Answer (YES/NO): YES